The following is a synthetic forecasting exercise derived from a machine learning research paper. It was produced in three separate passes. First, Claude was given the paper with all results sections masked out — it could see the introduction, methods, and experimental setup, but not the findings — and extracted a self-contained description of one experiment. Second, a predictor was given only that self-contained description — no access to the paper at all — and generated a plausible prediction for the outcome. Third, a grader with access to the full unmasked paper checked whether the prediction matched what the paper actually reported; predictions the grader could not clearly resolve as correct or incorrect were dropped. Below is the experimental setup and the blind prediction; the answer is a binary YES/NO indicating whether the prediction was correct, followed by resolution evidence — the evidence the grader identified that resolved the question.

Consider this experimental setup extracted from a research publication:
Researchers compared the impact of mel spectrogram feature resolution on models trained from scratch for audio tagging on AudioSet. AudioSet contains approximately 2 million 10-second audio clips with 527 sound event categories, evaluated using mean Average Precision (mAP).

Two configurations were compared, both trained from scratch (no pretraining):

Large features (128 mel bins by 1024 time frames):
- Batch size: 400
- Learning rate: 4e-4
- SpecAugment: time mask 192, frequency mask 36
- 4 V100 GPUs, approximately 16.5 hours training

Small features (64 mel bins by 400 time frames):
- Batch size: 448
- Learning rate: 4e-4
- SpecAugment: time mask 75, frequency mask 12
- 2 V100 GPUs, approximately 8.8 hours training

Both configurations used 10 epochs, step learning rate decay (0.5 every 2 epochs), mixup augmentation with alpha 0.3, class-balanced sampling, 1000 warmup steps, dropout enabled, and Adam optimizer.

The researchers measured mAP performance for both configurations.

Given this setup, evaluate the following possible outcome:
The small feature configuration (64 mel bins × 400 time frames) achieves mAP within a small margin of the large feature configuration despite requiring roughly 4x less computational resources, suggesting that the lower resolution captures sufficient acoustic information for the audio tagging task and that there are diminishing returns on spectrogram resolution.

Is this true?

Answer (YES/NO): NO